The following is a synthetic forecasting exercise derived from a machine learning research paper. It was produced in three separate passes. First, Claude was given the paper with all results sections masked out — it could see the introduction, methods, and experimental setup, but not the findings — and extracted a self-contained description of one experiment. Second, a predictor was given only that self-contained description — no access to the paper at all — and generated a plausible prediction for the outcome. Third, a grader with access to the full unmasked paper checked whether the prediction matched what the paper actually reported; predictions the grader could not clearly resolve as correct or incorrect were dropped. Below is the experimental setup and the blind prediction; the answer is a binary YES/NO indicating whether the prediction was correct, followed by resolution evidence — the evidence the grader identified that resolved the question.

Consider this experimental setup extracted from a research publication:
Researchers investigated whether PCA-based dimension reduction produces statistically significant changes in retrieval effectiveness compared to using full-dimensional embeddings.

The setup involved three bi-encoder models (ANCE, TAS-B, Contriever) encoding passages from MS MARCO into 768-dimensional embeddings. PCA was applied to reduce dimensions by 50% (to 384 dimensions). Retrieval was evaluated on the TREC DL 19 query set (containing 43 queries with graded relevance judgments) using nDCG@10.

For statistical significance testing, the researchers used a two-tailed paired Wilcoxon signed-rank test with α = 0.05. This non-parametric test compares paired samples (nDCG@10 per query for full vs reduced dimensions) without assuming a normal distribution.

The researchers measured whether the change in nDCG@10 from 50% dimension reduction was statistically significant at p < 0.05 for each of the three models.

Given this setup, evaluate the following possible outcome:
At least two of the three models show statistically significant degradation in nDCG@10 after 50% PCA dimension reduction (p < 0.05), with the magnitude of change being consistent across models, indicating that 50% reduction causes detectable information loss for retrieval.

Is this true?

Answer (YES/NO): NO